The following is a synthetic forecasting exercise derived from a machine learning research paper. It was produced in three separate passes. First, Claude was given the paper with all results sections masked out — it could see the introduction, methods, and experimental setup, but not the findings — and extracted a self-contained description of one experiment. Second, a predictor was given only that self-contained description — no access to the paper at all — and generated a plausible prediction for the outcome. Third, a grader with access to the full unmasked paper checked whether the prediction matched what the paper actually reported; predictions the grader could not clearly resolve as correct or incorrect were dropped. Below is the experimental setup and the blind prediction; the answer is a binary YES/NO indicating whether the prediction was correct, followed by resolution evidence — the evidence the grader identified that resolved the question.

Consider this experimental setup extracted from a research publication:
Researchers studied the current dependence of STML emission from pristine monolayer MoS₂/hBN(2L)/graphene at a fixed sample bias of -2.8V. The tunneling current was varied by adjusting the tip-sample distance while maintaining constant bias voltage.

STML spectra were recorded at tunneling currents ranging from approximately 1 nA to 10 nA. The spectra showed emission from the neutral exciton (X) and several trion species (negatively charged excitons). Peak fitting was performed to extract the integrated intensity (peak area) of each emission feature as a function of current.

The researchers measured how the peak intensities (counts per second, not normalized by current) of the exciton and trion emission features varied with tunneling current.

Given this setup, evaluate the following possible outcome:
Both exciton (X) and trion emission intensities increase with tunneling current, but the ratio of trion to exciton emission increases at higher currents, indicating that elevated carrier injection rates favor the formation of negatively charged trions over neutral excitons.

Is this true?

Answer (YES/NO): NO